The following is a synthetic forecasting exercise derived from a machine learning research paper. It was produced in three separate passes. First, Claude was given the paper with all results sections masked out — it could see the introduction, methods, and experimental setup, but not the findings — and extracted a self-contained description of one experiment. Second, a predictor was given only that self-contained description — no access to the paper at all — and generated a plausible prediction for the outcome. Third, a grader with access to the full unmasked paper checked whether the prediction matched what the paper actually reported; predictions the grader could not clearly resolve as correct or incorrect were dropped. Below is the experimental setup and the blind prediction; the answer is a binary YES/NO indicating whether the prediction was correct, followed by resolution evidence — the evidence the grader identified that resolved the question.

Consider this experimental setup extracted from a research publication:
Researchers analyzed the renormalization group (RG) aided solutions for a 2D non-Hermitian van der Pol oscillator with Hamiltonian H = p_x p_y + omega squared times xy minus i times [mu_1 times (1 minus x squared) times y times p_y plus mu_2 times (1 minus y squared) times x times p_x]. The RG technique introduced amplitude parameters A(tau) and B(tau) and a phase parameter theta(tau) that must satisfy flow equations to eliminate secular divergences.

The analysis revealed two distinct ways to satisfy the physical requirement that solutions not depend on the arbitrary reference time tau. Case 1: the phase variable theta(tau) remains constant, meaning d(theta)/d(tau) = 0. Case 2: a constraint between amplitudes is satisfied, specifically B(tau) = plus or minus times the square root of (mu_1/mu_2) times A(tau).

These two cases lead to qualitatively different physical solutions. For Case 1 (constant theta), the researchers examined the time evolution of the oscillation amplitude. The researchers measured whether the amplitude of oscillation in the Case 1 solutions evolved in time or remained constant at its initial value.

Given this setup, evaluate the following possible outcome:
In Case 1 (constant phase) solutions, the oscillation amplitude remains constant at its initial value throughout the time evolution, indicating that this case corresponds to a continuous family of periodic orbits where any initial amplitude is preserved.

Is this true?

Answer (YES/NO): YES